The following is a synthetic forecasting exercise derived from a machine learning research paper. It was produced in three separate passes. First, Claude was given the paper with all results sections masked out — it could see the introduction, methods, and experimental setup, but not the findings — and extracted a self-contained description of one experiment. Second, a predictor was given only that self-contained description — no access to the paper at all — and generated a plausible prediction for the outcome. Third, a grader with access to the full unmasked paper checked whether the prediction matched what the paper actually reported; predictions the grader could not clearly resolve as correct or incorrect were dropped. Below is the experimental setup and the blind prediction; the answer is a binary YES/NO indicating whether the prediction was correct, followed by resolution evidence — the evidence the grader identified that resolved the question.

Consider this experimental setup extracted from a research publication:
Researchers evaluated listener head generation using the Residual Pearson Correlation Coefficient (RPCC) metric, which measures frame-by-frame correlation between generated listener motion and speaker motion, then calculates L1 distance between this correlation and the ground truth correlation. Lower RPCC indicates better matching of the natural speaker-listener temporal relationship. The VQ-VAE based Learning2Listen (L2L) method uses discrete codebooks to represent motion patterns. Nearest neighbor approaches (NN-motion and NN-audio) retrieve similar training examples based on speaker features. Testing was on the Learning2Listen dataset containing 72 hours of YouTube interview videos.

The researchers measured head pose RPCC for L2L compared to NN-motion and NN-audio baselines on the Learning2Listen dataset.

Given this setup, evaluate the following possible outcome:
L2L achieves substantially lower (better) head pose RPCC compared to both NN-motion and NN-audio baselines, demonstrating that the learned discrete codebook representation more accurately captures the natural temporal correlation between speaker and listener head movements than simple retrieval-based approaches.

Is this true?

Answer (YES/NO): YES